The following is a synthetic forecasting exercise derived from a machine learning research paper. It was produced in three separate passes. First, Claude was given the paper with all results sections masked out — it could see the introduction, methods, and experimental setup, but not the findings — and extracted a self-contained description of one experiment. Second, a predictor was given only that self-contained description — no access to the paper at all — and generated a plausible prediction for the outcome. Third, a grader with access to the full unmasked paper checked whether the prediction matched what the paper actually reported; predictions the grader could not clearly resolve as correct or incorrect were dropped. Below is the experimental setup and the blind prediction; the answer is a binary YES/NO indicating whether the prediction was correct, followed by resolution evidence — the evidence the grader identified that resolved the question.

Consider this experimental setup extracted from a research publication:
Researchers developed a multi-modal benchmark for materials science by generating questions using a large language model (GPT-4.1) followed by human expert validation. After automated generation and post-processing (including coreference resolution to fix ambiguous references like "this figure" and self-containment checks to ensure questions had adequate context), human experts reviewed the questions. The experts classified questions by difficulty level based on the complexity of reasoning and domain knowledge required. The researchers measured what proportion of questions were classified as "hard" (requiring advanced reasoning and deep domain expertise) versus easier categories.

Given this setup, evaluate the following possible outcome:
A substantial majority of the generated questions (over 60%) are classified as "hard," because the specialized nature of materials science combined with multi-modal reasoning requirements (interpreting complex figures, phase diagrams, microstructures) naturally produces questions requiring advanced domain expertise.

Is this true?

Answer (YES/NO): NO